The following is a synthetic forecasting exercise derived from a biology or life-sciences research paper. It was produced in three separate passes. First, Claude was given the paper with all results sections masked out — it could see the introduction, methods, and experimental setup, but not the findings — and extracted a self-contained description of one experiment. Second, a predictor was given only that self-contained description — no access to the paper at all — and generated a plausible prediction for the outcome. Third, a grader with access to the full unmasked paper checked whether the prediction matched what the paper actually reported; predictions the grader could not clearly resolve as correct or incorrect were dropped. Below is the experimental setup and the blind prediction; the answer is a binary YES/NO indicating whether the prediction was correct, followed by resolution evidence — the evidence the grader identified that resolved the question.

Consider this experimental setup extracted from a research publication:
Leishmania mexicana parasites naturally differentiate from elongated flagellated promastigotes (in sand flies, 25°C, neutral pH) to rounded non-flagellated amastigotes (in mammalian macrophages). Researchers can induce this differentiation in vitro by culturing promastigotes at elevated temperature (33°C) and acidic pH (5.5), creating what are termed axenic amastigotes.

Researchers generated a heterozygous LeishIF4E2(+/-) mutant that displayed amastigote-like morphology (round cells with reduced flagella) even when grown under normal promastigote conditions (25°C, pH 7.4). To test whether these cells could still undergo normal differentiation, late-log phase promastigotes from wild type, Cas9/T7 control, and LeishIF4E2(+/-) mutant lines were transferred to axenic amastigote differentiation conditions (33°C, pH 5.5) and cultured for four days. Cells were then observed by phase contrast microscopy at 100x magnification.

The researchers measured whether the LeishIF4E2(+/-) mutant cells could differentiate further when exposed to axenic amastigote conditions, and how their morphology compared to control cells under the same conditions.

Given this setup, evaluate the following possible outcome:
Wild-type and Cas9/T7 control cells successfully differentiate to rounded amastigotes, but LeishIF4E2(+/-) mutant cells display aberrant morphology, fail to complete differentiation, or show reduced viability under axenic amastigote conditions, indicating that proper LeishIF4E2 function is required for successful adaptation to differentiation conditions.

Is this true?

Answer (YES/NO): NO